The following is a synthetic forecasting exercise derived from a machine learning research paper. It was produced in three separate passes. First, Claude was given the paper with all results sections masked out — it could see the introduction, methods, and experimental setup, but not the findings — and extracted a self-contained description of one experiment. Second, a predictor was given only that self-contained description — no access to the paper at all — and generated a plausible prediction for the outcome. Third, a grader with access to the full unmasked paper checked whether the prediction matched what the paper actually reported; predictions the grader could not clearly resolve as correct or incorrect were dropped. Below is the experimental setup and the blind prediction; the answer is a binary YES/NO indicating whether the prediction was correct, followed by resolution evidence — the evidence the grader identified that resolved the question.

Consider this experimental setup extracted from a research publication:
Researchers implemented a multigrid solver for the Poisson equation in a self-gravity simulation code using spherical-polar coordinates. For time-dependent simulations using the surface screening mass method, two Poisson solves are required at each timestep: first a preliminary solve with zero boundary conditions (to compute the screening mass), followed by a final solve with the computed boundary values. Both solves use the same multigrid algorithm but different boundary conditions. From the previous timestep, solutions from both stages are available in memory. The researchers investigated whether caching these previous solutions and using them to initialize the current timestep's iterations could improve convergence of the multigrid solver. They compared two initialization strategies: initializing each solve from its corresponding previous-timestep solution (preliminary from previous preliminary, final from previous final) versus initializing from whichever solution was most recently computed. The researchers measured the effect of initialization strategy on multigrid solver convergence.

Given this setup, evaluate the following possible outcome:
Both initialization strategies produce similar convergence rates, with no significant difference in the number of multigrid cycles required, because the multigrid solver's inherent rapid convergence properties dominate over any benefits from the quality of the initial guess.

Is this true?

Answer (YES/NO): NO